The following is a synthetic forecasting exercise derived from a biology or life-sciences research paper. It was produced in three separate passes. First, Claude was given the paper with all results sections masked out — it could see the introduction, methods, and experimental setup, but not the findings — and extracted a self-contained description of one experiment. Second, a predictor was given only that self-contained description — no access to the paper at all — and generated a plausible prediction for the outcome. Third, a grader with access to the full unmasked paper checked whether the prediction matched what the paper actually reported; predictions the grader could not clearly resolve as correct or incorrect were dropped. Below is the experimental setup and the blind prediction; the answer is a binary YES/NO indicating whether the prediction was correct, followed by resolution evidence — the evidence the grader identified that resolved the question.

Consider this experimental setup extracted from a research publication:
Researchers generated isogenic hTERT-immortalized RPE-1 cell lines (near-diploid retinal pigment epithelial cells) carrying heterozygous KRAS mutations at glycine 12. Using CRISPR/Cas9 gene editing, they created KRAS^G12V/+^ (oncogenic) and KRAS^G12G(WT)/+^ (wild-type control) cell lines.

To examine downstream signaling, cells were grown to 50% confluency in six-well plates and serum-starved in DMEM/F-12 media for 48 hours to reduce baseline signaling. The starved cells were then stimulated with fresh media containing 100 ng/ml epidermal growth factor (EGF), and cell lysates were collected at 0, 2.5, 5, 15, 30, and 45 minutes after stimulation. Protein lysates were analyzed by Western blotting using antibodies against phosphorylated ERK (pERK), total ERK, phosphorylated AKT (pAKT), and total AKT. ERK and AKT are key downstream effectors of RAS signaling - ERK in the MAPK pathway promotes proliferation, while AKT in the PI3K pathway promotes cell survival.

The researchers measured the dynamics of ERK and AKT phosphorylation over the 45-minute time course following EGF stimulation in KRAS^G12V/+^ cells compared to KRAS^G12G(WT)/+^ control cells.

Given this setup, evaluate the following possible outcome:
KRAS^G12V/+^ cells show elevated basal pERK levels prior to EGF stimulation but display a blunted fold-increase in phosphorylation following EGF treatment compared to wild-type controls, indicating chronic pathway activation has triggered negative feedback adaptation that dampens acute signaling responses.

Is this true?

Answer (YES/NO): NO